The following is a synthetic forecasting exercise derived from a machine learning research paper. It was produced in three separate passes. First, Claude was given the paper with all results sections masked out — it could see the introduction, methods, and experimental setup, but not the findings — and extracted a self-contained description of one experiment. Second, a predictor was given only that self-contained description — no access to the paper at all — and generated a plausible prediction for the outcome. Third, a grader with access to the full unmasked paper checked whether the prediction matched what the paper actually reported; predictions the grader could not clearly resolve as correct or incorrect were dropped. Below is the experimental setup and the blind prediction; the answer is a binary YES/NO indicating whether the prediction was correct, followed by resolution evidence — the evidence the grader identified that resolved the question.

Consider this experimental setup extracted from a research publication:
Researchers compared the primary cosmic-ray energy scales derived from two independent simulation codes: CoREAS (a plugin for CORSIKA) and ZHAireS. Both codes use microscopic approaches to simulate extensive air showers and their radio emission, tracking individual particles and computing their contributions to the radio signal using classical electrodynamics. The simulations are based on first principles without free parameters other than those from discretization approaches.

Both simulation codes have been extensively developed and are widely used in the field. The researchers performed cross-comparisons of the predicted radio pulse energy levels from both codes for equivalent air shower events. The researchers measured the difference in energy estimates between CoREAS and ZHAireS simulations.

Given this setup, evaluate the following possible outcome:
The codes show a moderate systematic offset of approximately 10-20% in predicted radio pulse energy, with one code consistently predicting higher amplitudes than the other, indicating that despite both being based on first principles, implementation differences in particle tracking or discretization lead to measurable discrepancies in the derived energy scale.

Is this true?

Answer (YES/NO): NO